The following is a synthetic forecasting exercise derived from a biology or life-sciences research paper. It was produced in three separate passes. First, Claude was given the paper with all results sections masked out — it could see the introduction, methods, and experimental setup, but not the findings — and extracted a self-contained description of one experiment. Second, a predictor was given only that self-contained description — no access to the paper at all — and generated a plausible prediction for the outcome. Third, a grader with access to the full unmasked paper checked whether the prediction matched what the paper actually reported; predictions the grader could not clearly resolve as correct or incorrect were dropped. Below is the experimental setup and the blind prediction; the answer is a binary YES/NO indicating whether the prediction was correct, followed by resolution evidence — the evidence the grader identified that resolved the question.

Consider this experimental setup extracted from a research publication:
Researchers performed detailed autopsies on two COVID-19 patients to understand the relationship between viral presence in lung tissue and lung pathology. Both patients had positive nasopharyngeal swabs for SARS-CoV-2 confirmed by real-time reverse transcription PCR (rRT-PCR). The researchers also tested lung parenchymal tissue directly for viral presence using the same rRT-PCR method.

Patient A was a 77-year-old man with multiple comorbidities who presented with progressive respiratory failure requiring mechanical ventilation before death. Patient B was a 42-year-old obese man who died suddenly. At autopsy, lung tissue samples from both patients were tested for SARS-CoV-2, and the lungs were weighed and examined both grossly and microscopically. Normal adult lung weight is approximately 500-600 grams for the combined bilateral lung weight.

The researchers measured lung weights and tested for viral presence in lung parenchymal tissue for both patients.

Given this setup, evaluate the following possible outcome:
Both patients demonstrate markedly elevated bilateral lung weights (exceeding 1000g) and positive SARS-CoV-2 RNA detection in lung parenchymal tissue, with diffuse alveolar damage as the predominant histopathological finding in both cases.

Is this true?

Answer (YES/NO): NO